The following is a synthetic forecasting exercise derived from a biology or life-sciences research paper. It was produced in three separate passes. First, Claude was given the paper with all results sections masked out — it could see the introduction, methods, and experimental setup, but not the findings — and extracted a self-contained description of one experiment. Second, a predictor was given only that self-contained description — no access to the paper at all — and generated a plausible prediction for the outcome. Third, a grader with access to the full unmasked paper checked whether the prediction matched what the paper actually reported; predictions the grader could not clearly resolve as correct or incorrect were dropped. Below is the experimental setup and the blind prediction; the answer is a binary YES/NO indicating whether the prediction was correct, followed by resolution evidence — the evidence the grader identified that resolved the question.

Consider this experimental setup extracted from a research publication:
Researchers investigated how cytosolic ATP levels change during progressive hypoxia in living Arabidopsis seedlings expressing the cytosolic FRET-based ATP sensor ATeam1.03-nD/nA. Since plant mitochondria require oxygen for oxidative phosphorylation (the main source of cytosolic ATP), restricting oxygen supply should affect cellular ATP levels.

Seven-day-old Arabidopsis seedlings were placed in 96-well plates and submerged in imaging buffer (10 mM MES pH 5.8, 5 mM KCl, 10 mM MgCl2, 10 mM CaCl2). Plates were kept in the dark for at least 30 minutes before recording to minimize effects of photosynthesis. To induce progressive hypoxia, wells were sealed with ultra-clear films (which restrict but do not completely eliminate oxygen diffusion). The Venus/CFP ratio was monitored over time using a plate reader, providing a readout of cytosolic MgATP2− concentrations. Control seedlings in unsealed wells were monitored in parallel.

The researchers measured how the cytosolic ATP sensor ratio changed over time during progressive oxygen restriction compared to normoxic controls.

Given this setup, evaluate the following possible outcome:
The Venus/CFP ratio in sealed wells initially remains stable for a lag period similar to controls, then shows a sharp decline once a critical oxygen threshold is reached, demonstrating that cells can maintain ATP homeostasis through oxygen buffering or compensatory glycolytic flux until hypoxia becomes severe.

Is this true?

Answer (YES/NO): NO